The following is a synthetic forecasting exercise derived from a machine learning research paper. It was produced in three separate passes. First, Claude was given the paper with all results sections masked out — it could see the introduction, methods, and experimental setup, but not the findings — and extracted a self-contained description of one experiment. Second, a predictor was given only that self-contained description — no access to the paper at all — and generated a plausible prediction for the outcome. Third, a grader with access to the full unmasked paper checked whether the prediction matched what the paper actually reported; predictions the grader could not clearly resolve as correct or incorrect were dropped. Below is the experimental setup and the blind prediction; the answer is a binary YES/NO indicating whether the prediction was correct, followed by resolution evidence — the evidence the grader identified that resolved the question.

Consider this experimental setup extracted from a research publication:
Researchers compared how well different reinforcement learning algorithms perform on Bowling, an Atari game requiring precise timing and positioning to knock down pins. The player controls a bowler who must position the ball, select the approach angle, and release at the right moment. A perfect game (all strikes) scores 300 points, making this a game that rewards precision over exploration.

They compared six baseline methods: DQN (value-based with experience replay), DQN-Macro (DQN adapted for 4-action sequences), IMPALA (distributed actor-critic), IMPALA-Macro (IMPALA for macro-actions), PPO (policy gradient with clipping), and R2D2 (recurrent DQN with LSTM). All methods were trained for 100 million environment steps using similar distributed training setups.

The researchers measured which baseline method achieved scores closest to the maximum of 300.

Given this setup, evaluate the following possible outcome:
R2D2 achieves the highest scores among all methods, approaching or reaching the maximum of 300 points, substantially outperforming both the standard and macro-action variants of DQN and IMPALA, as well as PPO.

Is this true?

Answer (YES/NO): NO